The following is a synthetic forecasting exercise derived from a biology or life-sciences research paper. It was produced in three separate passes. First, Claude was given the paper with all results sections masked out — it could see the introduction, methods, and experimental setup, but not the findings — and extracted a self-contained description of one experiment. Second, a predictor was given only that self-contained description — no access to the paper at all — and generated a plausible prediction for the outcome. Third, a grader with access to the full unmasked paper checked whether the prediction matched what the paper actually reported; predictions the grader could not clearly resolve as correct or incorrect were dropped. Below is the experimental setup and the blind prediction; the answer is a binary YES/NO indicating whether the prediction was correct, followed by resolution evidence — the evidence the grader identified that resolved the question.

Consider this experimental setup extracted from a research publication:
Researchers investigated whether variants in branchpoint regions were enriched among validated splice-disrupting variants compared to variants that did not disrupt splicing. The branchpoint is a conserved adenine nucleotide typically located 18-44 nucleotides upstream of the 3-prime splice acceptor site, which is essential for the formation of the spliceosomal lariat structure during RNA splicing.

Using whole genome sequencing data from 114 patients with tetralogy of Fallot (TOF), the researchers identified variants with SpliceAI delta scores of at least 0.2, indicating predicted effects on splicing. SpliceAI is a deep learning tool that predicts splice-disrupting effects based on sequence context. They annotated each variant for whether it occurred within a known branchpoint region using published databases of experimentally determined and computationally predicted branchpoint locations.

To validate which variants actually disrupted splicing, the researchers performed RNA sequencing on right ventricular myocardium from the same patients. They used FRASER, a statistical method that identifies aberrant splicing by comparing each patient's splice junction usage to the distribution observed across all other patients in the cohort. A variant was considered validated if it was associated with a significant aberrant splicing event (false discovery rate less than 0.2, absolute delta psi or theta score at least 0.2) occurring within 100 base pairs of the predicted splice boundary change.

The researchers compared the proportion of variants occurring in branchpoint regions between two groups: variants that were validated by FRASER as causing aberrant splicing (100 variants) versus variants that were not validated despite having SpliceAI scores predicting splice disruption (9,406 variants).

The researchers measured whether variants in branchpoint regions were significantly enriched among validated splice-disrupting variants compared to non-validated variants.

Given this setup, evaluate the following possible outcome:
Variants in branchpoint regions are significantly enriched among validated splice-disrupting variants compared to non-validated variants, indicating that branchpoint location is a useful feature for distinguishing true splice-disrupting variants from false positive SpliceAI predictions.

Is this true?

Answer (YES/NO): NO